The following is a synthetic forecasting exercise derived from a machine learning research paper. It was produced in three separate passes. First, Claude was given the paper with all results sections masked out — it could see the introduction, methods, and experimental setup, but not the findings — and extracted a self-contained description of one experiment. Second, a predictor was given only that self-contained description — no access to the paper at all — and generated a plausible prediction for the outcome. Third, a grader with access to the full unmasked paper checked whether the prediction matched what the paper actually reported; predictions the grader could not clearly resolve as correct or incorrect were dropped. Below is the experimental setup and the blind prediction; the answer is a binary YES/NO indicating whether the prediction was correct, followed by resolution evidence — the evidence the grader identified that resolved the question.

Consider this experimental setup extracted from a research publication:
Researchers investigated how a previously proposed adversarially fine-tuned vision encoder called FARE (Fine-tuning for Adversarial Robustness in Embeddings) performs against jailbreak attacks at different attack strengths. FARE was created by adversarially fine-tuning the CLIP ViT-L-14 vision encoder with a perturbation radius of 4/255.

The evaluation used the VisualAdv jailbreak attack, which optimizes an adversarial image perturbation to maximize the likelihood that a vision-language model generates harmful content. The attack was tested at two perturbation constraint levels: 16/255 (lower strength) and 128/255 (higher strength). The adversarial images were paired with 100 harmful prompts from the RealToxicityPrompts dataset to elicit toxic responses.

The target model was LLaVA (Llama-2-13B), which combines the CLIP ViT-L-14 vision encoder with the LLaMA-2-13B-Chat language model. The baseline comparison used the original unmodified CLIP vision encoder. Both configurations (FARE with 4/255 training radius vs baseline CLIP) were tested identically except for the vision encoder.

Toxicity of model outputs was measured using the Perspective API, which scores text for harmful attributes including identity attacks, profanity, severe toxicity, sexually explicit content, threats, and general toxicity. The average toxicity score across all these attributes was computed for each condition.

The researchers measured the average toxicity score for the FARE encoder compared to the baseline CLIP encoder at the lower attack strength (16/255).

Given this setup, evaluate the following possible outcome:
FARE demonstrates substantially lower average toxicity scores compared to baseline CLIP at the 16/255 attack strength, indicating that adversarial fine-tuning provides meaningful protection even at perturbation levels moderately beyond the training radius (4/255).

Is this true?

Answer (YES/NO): NO